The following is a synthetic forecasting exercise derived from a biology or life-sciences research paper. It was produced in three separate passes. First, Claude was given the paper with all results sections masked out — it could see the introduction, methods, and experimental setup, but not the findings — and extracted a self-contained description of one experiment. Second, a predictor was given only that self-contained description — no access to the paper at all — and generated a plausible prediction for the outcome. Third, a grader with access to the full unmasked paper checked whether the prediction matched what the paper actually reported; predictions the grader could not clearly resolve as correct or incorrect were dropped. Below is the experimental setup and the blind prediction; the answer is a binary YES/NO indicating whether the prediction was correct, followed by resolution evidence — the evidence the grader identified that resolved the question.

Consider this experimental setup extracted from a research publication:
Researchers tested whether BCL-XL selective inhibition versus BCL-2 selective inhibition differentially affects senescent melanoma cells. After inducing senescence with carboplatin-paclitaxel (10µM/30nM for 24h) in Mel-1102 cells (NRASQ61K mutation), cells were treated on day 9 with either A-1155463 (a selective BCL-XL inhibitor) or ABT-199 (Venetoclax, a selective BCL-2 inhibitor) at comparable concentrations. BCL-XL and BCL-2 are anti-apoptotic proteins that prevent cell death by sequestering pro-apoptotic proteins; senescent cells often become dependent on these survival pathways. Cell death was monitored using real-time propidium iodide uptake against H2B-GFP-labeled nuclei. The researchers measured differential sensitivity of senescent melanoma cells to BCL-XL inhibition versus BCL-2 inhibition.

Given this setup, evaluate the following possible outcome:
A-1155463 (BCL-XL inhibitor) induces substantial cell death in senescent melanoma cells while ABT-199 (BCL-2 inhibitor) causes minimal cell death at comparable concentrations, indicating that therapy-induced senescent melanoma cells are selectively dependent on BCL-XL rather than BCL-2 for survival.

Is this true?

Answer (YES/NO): NO